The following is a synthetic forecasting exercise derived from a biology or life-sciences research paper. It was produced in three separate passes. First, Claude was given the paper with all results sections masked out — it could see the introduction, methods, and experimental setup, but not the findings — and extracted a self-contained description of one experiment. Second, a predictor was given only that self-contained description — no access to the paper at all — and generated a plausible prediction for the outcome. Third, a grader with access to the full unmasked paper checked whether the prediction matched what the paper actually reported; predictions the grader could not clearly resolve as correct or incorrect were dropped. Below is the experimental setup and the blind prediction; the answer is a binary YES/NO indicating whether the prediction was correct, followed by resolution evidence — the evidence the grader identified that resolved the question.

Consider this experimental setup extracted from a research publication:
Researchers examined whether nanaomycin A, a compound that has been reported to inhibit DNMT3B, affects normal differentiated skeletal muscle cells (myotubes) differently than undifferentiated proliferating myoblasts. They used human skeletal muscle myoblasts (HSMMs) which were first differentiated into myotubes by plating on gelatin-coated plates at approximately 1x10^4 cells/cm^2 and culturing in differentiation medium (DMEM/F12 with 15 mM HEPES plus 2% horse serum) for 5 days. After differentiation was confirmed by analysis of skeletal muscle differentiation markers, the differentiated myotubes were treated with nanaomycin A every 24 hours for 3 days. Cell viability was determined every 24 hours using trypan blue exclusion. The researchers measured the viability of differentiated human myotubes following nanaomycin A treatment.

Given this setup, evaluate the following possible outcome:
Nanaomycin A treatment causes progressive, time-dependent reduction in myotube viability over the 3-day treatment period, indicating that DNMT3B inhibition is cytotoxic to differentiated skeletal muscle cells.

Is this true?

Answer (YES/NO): NO